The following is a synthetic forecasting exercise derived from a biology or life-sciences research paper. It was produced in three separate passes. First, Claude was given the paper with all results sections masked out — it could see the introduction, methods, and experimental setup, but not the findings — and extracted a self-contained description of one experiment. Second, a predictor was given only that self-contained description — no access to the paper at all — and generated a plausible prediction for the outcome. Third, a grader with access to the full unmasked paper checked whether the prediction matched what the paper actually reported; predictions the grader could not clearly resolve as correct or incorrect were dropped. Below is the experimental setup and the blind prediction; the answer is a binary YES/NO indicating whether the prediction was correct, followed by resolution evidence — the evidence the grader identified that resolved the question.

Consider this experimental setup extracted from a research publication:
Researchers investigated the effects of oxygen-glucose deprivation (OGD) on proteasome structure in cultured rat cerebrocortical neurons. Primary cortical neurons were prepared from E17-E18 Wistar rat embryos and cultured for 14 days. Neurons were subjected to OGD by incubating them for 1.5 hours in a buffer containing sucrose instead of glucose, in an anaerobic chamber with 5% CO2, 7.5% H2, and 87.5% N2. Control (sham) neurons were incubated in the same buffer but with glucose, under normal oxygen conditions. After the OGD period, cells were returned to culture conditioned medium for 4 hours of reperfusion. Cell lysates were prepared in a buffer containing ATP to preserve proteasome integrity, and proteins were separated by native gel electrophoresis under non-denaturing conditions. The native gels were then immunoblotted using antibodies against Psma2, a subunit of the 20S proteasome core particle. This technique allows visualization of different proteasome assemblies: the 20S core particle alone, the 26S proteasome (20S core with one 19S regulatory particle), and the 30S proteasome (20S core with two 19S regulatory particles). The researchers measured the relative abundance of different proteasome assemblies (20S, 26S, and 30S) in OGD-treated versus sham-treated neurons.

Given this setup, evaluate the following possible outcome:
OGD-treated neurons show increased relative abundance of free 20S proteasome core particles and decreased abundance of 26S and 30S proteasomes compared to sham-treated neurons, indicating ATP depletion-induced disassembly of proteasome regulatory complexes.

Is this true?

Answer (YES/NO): NO